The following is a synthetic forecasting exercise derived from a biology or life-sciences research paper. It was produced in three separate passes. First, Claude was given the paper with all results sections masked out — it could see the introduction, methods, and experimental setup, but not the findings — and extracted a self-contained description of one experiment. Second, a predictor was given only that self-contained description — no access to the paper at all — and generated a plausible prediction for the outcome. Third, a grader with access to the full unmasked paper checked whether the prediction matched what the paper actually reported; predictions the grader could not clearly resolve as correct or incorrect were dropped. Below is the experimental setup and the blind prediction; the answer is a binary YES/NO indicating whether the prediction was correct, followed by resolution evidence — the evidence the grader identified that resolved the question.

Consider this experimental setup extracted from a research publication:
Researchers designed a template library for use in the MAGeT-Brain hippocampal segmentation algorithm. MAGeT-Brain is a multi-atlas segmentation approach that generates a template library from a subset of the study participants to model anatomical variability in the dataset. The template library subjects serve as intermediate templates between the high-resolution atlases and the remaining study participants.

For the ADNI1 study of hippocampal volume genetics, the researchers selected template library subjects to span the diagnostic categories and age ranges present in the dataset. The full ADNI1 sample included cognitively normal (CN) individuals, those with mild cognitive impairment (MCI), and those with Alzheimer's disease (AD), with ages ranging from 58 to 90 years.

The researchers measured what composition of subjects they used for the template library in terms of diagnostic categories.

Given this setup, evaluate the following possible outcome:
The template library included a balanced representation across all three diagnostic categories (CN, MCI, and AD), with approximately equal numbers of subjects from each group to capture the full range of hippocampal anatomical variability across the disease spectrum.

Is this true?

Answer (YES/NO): YES